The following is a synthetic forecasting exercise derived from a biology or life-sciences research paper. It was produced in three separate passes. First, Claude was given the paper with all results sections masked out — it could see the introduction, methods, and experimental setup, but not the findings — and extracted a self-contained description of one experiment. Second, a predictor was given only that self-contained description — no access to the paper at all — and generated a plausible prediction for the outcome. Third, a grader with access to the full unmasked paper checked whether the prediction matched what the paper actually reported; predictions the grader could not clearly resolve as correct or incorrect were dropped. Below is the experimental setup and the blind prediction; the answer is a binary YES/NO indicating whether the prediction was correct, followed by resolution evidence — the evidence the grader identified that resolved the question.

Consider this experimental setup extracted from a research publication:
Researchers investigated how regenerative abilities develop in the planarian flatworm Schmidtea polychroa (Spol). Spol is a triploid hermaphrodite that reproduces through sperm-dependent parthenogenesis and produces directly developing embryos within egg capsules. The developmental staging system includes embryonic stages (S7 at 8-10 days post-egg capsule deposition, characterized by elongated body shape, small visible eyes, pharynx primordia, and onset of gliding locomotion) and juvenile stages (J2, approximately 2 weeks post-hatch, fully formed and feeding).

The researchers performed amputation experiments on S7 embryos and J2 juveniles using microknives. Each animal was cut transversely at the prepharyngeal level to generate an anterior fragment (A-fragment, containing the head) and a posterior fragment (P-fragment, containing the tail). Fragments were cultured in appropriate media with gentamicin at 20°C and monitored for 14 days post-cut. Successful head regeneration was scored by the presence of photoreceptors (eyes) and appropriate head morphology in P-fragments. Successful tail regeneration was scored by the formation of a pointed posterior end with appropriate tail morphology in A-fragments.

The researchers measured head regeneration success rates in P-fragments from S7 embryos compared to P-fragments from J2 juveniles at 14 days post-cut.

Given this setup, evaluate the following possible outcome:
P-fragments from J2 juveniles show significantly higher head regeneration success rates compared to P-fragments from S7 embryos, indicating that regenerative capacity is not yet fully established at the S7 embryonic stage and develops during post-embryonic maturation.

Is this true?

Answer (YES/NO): YES